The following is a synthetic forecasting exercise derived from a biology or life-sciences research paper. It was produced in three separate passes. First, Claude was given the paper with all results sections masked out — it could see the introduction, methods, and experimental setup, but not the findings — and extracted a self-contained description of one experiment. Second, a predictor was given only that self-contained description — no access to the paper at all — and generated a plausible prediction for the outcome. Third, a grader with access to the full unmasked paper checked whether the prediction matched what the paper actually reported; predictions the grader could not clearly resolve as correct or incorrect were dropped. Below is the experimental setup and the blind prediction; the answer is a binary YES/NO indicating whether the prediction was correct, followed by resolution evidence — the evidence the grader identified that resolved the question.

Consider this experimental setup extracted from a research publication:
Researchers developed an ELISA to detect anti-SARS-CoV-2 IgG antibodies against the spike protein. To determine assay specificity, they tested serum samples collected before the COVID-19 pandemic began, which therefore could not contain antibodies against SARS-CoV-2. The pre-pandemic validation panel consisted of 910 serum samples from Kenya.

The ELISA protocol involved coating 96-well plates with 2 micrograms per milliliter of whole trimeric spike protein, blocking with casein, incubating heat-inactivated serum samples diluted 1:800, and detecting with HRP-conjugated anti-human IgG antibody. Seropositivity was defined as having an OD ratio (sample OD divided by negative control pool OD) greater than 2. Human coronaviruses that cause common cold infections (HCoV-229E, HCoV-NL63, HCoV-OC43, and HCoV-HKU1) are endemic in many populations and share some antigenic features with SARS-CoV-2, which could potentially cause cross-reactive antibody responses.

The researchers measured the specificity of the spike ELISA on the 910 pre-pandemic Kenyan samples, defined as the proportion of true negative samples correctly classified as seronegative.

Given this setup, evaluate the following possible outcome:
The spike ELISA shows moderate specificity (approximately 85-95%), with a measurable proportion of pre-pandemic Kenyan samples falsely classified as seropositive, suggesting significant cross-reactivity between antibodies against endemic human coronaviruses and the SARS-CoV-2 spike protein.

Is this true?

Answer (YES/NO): NO